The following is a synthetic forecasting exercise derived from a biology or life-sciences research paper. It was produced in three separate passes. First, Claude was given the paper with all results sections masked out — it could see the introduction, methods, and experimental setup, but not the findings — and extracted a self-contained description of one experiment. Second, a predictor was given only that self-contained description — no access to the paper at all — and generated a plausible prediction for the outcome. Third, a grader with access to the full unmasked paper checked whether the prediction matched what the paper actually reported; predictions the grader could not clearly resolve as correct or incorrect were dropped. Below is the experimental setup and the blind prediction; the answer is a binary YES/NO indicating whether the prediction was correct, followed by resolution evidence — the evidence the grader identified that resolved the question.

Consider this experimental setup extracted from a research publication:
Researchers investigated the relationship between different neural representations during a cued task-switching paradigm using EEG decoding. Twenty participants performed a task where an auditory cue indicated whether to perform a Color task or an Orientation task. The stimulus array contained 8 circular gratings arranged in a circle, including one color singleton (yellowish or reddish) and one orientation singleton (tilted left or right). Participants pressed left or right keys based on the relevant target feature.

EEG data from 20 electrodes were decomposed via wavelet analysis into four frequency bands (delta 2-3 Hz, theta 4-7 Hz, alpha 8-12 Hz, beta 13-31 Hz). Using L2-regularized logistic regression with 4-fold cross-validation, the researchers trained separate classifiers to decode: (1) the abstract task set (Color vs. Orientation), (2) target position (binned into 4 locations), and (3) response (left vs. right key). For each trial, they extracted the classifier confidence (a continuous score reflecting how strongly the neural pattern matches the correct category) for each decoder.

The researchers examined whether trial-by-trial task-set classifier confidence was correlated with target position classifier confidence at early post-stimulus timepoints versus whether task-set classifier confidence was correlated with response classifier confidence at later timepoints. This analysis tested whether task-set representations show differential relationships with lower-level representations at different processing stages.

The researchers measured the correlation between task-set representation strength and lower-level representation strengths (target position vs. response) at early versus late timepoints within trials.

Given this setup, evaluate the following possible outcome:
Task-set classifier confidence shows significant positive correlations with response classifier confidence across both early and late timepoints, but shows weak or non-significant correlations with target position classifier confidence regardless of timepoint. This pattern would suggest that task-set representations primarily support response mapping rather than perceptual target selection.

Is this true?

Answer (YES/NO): NO